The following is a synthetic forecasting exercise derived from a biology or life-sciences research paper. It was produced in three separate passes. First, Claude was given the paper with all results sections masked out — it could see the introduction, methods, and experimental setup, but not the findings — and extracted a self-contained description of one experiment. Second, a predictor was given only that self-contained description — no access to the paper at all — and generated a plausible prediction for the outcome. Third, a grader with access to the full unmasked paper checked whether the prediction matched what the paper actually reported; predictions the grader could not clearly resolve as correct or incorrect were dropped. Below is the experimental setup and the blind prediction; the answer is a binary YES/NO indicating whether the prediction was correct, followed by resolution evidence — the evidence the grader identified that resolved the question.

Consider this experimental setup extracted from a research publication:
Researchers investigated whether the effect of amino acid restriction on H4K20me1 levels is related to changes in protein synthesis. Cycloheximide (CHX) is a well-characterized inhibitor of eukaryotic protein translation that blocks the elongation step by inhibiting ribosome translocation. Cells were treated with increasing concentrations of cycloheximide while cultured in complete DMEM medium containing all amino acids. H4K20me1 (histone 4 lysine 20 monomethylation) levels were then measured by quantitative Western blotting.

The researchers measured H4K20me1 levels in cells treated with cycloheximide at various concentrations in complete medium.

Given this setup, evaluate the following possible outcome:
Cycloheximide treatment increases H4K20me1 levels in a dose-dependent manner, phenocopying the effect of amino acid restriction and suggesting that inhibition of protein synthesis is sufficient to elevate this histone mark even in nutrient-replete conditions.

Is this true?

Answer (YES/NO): NO